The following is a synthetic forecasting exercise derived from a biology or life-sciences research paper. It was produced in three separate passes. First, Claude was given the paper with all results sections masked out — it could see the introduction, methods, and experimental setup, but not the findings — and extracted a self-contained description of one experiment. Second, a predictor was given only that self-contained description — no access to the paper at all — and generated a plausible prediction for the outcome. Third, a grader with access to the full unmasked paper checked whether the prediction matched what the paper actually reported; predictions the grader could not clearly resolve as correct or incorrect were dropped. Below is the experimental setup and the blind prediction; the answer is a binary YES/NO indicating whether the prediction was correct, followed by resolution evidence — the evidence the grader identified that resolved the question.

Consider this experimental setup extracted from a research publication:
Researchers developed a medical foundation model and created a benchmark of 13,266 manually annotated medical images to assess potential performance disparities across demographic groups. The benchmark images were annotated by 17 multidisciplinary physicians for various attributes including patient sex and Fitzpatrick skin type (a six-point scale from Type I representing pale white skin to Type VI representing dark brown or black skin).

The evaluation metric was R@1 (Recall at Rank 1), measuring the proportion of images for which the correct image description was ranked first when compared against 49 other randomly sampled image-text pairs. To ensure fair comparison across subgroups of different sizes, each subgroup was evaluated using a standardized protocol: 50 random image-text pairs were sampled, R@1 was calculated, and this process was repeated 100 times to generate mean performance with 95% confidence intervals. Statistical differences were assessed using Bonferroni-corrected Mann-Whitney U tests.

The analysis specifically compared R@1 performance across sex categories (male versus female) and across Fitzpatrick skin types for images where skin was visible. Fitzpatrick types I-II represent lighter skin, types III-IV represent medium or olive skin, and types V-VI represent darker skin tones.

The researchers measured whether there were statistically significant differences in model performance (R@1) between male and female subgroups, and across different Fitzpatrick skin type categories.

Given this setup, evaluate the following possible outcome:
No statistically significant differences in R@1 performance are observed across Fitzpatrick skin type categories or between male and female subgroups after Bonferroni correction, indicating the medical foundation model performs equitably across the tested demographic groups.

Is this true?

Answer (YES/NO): NO